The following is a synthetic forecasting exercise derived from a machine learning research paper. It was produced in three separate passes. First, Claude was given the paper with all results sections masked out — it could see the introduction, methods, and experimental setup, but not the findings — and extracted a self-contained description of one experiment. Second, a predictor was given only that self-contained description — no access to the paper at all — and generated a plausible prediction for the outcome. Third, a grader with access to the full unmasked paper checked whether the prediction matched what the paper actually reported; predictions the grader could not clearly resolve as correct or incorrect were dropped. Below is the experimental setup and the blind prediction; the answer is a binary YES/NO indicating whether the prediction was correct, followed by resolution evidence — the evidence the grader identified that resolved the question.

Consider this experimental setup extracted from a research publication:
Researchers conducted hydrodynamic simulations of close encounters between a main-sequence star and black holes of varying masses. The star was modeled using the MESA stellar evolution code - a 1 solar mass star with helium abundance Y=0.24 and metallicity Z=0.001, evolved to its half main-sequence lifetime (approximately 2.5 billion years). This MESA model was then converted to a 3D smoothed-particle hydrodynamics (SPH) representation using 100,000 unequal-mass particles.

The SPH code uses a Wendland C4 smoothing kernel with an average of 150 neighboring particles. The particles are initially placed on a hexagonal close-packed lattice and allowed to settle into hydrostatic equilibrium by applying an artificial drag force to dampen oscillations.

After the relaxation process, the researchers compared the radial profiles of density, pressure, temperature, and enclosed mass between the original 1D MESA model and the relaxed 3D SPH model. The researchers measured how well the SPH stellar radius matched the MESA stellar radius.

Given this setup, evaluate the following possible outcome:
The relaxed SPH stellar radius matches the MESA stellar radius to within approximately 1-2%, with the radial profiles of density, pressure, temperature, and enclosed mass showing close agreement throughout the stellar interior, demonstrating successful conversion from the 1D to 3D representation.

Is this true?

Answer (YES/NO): NO